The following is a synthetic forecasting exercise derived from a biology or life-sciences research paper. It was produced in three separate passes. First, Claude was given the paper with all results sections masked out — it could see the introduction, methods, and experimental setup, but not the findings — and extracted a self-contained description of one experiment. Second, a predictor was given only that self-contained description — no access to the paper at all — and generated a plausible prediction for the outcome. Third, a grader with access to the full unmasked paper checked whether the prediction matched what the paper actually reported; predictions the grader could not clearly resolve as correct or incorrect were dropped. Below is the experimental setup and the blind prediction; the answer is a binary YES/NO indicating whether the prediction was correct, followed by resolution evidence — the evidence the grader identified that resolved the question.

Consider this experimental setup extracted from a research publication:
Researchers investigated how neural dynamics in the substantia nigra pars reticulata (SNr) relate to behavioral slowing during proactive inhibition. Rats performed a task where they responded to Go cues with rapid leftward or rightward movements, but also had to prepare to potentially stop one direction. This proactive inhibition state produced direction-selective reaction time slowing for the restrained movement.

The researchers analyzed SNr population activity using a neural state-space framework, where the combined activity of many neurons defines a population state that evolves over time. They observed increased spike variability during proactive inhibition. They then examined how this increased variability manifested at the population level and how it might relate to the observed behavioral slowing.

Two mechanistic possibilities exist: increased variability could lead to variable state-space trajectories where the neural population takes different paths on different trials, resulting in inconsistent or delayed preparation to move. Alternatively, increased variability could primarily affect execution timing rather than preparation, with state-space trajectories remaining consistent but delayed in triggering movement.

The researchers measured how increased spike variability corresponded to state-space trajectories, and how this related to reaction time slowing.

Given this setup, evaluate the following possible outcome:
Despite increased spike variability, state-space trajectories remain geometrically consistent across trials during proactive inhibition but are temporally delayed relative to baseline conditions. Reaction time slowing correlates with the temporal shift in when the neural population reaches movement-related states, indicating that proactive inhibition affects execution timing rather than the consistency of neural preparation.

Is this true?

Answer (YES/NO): NO